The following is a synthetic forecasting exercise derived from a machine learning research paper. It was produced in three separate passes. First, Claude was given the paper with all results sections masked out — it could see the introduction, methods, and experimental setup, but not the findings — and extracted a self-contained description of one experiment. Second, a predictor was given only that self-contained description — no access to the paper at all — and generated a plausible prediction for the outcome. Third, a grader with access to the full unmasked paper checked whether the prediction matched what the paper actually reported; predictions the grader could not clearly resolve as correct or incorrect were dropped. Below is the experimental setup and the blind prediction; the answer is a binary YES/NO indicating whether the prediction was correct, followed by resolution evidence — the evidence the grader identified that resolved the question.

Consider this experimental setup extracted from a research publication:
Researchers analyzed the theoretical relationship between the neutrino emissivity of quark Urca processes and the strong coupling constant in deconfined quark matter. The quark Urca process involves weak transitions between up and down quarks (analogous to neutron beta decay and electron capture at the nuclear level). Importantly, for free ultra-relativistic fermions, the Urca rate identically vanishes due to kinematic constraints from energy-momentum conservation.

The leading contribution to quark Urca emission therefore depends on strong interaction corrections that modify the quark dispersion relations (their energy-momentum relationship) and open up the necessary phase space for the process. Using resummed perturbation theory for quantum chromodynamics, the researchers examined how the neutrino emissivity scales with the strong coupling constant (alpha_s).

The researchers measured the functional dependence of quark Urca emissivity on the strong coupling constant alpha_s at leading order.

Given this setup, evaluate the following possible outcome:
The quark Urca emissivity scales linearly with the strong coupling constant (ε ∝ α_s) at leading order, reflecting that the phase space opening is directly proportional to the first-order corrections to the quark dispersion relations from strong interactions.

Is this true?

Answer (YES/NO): YES